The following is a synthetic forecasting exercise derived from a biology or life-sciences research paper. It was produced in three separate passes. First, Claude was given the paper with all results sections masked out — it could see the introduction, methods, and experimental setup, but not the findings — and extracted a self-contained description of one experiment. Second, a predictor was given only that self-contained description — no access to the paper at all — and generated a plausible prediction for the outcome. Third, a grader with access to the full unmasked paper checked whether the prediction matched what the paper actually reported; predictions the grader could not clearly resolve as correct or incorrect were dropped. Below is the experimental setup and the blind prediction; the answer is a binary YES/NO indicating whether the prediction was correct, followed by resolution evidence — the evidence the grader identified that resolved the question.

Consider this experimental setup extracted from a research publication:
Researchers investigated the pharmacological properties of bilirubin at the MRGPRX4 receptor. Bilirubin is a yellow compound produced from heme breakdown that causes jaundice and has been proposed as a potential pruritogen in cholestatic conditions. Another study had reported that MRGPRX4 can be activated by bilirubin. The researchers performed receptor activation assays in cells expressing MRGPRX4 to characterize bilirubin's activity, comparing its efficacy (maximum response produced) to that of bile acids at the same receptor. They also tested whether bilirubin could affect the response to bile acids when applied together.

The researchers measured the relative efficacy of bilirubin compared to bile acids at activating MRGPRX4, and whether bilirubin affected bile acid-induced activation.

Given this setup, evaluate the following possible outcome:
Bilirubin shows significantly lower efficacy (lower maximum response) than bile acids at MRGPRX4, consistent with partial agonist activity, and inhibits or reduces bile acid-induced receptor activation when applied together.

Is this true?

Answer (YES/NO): NO